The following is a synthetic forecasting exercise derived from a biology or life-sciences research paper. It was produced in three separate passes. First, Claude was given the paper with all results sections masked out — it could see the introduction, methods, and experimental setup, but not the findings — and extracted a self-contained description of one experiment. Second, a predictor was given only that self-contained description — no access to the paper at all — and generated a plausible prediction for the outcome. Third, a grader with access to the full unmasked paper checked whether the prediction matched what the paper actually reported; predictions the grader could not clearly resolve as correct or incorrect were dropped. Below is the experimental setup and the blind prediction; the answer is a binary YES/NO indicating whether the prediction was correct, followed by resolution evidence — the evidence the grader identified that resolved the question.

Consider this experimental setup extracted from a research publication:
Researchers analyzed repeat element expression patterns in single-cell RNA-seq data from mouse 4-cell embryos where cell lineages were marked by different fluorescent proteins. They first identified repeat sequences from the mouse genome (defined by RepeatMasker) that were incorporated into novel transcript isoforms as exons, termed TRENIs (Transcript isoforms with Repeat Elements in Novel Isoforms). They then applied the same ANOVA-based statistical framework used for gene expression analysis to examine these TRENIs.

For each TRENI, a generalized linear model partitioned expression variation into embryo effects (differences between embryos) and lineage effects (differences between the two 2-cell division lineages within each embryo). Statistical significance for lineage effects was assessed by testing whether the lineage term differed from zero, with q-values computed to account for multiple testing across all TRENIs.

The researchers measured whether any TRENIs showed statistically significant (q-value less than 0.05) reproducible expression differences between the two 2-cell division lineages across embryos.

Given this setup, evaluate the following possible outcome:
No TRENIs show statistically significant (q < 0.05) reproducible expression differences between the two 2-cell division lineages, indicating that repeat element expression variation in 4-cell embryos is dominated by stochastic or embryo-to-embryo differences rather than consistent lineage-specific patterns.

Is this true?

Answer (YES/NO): NO